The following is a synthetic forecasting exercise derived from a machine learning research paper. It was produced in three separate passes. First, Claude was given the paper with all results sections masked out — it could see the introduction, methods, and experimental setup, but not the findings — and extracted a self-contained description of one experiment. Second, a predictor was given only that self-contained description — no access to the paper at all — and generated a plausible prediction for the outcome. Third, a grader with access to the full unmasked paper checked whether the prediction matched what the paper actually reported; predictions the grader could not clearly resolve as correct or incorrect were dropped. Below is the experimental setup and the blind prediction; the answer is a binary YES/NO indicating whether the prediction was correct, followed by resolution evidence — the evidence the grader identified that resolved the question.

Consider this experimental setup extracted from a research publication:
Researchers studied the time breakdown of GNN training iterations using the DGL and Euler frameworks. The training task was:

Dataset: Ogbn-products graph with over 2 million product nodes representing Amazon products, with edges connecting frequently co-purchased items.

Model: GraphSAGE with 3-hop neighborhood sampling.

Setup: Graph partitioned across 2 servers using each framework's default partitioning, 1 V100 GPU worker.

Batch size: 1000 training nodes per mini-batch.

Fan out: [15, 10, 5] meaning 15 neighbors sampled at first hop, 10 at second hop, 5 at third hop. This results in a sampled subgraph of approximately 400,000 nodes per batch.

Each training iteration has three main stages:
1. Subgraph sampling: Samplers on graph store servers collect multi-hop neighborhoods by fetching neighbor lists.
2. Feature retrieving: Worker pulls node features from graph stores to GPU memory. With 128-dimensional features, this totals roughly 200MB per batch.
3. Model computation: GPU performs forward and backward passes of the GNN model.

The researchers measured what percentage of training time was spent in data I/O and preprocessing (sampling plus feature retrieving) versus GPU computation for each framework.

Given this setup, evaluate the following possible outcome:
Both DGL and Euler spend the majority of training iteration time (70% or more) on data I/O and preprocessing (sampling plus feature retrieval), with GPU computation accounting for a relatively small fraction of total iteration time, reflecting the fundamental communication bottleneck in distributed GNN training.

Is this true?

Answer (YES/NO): YES